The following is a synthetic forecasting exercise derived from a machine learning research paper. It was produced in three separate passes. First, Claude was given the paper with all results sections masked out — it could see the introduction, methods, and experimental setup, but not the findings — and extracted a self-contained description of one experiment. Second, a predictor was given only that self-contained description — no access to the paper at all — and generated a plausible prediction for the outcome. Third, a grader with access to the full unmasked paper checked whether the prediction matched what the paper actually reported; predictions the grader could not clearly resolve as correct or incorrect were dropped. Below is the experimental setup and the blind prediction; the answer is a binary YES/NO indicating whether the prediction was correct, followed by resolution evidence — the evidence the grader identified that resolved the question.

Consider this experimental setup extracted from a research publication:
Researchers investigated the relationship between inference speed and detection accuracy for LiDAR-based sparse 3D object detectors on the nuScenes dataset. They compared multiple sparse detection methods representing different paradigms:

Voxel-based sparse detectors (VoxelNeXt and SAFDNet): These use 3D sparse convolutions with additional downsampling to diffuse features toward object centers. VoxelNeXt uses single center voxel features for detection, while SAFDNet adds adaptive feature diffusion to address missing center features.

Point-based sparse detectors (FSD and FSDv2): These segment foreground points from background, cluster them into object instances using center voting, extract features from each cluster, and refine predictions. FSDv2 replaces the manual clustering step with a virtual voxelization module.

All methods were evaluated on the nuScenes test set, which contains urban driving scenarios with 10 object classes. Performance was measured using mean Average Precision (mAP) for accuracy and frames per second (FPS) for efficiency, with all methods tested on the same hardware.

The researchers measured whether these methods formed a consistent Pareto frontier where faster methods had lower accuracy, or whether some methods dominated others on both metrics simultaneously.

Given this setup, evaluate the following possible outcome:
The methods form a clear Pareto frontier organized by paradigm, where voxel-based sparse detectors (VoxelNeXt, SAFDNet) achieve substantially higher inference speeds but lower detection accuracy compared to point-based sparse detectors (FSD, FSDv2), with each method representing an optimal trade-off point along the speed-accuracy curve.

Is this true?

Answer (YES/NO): NO